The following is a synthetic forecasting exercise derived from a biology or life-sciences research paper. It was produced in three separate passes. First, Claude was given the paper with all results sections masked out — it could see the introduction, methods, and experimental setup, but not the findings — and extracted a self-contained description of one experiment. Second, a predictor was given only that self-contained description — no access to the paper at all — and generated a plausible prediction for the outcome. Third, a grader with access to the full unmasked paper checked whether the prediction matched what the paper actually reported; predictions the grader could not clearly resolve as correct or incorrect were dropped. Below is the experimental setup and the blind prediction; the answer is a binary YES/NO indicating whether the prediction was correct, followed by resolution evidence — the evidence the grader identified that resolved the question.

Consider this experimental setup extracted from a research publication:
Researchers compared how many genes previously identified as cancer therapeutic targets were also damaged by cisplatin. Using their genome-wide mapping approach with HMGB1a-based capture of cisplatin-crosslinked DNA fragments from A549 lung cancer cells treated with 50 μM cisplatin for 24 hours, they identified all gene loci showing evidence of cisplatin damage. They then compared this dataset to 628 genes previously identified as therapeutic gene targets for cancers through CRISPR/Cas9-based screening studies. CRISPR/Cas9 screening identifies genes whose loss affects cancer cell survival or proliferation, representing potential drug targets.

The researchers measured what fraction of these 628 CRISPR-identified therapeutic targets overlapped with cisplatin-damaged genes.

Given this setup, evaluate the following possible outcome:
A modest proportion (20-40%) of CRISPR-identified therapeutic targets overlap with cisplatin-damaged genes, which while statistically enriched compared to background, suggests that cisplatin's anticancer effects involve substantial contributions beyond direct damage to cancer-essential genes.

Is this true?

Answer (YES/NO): NO